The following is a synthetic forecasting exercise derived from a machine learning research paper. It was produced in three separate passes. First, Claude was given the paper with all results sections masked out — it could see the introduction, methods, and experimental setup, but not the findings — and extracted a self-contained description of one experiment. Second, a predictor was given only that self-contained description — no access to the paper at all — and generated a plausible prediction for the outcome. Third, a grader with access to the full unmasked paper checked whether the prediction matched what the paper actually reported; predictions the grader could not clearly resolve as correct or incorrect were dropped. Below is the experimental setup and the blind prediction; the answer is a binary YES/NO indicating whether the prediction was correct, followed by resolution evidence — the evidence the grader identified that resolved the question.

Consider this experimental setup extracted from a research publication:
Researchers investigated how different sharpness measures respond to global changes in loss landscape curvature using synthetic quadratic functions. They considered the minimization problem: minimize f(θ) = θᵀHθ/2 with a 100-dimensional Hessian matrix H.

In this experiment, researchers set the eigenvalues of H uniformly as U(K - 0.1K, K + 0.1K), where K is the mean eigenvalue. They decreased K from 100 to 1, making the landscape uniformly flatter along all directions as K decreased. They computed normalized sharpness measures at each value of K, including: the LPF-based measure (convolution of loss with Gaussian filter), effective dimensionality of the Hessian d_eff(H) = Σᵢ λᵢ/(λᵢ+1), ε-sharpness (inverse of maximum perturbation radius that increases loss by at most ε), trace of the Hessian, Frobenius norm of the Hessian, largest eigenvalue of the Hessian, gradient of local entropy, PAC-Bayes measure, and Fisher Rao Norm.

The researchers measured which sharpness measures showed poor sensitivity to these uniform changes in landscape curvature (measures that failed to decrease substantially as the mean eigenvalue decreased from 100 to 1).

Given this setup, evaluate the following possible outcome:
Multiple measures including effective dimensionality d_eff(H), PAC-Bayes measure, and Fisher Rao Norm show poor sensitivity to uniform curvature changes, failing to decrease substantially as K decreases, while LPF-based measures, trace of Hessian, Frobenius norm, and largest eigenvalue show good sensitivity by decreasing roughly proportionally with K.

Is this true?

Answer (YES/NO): NO